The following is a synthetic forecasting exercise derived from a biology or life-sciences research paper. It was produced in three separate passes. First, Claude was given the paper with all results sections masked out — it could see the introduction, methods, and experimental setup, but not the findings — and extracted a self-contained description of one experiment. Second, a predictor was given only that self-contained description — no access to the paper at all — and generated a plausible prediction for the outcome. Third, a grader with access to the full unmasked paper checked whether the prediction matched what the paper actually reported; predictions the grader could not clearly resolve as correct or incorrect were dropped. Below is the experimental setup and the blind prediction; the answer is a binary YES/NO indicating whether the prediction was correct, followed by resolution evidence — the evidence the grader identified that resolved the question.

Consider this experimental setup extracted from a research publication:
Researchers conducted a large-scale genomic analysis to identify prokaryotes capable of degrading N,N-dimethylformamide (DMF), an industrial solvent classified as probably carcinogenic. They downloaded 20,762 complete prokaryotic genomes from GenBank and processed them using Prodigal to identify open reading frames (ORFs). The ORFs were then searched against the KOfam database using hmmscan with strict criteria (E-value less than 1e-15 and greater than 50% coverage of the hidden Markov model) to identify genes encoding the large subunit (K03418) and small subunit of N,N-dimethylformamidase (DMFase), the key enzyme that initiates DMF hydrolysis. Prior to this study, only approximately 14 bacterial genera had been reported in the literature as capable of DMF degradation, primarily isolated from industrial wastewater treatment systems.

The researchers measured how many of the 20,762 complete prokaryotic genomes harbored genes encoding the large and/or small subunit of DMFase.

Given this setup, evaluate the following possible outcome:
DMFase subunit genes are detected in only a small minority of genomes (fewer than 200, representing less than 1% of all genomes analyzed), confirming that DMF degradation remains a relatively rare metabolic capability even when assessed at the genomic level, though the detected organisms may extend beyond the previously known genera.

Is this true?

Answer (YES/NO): NO